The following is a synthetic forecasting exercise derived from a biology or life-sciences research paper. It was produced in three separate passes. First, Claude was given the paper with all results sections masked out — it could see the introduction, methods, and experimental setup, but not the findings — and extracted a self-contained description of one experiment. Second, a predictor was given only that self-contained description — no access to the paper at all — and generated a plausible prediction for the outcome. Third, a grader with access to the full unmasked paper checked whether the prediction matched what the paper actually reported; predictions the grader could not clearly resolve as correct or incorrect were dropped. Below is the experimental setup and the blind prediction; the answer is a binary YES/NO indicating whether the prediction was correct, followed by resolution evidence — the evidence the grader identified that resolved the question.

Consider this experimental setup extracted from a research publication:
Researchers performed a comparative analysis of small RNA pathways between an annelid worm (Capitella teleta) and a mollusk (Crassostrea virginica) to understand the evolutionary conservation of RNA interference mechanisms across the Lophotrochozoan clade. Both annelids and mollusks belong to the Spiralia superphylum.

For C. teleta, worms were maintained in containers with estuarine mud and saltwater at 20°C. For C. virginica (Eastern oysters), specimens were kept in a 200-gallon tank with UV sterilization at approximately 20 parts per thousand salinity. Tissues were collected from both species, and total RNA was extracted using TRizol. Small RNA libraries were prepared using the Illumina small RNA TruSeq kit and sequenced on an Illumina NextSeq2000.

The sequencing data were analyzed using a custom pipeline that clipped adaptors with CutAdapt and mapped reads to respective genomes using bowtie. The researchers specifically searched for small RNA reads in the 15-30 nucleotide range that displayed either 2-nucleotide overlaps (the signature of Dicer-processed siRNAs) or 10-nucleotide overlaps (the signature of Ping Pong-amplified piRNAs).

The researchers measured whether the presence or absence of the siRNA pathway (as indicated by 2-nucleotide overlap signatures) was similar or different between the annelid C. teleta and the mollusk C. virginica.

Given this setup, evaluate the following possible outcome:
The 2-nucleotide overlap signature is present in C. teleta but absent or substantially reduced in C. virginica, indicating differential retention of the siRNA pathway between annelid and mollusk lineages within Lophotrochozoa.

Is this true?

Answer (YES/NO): NO